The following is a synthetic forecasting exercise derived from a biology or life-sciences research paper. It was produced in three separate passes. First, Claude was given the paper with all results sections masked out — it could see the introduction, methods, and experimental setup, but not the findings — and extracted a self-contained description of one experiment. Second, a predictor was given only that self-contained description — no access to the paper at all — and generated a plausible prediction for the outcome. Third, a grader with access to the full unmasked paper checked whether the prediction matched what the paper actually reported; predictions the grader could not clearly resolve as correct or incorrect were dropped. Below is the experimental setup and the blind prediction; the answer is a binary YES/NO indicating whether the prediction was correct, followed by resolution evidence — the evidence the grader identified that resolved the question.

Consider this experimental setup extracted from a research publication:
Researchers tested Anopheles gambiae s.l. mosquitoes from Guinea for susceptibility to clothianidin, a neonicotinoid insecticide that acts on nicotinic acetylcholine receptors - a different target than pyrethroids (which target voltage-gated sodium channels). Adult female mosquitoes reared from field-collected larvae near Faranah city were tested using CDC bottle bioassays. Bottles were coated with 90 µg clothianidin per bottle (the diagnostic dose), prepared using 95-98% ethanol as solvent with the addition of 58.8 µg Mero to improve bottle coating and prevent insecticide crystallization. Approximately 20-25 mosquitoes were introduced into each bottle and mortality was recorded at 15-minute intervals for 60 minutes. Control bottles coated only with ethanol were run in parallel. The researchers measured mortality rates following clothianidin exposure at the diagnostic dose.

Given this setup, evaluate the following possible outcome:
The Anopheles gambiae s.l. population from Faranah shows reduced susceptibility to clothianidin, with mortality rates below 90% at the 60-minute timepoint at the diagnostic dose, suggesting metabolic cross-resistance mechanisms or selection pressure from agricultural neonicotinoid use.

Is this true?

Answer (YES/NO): NO